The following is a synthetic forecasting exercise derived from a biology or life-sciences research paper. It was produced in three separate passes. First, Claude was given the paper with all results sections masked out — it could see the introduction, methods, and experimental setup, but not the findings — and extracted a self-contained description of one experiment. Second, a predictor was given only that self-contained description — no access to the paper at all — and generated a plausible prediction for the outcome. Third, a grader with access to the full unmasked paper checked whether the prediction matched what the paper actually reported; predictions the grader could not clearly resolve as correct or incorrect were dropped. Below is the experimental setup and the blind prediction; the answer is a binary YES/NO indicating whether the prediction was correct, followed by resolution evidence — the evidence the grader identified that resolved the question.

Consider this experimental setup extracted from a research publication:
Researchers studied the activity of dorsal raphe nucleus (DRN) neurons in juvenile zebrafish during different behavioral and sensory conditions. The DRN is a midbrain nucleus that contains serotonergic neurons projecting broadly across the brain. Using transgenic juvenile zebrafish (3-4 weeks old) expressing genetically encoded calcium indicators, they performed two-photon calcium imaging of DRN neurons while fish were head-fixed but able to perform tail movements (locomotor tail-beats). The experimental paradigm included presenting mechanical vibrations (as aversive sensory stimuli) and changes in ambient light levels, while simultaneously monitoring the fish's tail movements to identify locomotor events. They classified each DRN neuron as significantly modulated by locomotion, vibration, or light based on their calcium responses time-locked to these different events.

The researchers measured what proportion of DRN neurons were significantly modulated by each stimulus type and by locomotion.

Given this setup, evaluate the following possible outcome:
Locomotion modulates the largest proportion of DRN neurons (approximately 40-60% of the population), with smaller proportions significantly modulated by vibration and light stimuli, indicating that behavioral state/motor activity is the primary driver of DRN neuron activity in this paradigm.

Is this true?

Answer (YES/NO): NO